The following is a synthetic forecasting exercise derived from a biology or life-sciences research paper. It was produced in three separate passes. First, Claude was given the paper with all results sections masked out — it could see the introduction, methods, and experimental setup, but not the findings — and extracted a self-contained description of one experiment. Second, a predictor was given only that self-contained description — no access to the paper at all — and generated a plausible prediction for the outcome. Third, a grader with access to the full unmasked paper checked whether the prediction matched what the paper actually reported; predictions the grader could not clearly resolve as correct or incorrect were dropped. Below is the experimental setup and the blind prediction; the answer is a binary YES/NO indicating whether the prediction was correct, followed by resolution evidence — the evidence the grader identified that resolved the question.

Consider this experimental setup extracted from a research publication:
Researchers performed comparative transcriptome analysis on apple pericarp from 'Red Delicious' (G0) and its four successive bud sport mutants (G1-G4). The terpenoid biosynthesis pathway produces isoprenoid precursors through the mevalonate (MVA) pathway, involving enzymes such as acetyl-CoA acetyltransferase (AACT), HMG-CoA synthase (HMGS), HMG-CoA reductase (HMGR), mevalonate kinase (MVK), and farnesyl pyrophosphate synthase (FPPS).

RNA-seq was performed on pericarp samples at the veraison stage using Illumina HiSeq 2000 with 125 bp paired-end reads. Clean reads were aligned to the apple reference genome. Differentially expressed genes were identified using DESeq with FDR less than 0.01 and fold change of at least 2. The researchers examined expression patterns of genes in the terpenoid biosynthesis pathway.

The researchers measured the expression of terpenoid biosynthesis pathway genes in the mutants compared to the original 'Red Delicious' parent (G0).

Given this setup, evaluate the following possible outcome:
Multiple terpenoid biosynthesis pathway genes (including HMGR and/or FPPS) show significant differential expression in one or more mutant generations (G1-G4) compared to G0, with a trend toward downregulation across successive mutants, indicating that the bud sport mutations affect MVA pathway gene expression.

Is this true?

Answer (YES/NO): YES